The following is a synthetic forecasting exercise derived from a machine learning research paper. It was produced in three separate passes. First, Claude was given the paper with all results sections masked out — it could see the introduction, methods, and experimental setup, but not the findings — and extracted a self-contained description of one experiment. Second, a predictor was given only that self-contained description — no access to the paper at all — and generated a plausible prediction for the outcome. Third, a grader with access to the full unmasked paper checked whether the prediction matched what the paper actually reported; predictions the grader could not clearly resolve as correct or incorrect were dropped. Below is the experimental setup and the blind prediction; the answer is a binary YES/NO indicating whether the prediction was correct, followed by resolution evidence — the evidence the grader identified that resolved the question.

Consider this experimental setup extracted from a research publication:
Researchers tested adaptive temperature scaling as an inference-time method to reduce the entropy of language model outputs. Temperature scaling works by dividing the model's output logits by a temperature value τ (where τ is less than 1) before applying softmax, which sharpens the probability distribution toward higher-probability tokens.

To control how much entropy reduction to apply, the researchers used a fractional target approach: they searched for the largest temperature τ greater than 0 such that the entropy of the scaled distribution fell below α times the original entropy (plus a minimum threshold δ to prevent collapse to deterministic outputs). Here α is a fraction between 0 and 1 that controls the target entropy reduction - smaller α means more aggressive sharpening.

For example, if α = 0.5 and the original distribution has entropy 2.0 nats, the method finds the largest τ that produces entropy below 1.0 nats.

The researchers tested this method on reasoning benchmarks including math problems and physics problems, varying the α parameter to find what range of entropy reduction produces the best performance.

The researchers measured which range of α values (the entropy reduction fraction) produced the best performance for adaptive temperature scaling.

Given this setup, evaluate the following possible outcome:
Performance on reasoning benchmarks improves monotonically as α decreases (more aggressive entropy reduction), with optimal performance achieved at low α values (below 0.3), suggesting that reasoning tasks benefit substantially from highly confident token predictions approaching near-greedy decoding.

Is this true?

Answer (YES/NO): NO